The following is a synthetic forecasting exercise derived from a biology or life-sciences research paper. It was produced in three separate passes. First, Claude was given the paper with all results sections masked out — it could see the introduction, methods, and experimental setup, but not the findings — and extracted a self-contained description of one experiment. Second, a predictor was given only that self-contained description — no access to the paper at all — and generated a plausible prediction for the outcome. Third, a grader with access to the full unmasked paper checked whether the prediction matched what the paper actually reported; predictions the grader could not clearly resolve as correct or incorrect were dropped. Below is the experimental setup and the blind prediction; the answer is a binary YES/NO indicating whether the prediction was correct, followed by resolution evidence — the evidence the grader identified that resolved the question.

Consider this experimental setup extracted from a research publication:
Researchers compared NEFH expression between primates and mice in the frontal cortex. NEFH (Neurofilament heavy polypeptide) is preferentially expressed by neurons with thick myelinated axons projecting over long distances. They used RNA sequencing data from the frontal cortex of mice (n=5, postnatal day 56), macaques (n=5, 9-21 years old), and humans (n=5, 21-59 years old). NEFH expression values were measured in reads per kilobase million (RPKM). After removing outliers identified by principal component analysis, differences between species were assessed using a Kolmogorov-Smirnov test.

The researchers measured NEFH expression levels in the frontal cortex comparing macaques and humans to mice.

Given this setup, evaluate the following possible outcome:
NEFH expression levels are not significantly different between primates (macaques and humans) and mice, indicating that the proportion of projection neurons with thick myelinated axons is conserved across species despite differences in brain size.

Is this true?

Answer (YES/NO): NO